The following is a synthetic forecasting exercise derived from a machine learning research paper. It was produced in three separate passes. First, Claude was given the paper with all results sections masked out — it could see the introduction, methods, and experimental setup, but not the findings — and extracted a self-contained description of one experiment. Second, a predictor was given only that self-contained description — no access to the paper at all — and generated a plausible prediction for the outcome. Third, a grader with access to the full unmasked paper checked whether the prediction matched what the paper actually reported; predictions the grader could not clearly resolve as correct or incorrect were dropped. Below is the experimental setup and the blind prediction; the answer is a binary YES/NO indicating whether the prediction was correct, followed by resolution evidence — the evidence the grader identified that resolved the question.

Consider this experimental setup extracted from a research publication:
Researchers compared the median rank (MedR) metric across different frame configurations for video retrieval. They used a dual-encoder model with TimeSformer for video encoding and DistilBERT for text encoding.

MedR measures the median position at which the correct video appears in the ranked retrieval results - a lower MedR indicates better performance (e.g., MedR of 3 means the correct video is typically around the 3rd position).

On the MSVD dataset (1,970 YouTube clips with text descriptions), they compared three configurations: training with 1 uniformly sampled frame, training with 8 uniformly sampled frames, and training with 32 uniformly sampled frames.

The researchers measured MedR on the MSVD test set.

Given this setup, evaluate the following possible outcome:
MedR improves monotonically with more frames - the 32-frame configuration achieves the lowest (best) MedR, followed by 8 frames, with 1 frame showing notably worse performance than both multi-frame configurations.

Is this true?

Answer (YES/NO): NO